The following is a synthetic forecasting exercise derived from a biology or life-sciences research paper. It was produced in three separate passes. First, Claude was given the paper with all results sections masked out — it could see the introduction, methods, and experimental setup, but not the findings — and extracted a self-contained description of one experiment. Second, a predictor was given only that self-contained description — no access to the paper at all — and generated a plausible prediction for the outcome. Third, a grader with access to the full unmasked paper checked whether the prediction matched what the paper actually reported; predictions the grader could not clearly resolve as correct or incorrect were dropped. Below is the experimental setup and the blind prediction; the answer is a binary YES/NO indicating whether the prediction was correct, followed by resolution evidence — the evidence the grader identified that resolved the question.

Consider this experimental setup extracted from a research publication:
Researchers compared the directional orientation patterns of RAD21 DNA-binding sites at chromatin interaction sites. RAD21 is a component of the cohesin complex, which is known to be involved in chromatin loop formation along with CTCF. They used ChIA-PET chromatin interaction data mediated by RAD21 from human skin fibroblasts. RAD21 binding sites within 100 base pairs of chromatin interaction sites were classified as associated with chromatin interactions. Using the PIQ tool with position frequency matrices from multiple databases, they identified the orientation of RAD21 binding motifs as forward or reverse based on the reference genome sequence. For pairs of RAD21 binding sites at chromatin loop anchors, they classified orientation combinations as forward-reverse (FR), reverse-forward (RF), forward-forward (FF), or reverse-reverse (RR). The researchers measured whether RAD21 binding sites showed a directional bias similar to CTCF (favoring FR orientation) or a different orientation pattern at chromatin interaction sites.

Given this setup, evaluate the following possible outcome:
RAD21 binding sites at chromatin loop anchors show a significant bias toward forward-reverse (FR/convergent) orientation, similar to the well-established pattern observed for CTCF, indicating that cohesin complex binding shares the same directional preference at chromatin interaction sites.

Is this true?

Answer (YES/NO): YES